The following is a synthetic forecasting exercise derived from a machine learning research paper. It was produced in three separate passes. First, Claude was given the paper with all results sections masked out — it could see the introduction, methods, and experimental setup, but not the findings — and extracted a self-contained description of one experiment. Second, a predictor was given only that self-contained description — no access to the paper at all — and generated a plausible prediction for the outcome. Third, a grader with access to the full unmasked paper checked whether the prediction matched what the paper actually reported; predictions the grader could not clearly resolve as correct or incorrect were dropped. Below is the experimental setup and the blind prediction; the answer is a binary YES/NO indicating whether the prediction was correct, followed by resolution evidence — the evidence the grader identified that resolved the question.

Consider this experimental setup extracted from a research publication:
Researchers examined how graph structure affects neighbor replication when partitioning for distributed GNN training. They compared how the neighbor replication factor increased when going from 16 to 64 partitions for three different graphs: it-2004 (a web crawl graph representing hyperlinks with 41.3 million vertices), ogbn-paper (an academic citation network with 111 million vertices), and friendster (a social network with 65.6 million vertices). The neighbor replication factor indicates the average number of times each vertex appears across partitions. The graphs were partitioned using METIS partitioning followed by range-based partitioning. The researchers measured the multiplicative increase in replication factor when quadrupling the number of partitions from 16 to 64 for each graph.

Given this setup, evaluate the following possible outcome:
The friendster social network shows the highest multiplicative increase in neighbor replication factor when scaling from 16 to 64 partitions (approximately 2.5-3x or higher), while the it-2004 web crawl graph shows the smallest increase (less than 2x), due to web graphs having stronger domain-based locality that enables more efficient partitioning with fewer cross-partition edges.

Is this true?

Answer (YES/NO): NO